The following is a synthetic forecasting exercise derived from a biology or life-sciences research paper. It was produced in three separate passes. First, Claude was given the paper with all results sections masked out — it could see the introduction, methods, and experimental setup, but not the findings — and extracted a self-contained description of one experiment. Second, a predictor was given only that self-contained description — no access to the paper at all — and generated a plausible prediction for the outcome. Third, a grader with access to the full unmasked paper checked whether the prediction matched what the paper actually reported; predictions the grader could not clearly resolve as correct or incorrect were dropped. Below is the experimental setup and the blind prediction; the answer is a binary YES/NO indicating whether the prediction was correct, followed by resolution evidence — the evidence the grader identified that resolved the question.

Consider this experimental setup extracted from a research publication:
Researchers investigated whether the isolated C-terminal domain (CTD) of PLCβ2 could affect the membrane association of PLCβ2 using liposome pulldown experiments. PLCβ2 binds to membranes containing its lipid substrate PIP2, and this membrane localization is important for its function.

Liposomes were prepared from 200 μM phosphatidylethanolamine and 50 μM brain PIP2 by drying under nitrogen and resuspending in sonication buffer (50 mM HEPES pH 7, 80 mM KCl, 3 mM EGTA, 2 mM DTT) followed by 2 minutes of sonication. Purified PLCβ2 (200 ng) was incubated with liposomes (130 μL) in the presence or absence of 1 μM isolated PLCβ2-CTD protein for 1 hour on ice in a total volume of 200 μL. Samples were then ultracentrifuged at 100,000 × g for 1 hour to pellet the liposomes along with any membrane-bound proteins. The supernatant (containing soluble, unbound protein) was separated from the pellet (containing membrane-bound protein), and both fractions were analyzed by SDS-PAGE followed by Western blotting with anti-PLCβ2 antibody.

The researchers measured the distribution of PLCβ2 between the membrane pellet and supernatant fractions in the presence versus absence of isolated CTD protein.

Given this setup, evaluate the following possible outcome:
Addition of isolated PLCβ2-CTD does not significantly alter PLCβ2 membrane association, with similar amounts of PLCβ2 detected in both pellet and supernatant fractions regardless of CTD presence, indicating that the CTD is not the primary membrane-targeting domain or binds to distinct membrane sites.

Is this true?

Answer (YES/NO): YES